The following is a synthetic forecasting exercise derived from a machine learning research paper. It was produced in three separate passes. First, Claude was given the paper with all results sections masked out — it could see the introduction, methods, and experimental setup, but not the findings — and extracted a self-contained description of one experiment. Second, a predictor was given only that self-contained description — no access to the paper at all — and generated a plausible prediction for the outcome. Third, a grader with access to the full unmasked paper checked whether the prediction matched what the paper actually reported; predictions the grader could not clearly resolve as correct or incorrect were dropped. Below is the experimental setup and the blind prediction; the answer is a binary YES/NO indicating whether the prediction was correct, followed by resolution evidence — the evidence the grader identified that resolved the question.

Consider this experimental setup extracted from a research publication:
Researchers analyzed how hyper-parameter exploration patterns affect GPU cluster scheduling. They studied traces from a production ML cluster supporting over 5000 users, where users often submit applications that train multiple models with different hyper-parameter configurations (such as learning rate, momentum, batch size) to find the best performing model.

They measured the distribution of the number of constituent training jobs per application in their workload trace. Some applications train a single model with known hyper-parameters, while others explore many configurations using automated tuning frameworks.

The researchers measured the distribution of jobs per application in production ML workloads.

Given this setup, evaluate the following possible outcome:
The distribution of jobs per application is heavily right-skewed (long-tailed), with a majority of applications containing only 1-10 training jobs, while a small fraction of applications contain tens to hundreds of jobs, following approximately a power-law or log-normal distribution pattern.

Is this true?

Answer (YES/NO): NO